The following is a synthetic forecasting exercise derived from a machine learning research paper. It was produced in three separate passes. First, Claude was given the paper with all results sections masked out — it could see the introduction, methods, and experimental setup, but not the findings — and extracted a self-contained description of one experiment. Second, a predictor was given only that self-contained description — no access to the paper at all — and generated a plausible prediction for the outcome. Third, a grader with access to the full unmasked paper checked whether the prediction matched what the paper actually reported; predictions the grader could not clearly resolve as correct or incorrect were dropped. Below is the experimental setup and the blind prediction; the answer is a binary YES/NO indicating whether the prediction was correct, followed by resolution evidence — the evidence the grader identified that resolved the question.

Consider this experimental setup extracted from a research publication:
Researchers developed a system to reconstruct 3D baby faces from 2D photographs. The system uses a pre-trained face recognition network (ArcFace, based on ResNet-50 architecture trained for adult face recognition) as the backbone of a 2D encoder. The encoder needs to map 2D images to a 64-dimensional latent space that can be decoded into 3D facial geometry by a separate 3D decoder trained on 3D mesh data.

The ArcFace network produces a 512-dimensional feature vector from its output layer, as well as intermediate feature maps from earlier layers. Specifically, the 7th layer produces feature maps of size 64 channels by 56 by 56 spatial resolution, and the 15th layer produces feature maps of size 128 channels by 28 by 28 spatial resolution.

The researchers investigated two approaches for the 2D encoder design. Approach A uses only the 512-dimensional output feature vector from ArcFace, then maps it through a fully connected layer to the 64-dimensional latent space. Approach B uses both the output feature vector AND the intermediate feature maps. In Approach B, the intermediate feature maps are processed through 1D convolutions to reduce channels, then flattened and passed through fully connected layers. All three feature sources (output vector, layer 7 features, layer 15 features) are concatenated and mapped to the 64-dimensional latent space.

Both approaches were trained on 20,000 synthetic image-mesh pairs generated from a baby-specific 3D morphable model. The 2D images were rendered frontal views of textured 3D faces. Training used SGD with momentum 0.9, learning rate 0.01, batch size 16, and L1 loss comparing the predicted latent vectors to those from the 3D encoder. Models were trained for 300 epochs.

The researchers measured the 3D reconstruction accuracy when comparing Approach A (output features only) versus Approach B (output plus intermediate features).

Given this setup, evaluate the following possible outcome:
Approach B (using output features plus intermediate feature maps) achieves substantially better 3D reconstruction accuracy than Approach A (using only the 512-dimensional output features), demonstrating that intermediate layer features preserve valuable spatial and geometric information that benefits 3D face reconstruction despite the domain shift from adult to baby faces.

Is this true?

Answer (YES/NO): YES